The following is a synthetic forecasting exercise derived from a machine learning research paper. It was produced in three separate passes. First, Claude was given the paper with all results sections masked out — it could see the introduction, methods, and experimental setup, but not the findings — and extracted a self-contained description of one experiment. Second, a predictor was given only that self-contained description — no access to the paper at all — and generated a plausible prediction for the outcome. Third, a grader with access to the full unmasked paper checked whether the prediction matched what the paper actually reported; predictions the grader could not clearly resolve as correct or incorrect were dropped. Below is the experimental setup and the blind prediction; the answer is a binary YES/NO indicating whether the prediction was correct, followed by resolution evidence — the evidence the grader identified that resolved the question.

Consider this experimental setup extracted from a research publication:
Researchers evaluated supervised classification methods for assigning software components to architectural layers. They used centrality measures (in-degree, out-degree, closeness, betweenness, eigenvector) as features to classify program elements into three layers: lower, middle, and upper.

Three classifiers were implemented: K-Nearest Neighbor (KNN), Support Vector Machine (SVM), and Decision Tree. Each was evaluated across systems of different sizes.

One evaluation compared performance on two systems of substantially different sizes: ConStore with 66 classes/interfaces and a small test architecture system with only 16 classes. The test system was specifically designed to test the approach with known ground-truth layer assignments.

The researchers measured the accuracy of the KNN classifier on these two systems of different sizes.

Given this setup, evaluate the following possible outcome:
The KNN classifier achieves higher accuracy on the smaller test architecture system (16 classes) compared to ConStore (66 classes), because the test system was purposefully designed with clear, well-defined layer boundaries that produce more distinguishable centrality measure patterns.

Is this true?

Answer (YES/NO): NO